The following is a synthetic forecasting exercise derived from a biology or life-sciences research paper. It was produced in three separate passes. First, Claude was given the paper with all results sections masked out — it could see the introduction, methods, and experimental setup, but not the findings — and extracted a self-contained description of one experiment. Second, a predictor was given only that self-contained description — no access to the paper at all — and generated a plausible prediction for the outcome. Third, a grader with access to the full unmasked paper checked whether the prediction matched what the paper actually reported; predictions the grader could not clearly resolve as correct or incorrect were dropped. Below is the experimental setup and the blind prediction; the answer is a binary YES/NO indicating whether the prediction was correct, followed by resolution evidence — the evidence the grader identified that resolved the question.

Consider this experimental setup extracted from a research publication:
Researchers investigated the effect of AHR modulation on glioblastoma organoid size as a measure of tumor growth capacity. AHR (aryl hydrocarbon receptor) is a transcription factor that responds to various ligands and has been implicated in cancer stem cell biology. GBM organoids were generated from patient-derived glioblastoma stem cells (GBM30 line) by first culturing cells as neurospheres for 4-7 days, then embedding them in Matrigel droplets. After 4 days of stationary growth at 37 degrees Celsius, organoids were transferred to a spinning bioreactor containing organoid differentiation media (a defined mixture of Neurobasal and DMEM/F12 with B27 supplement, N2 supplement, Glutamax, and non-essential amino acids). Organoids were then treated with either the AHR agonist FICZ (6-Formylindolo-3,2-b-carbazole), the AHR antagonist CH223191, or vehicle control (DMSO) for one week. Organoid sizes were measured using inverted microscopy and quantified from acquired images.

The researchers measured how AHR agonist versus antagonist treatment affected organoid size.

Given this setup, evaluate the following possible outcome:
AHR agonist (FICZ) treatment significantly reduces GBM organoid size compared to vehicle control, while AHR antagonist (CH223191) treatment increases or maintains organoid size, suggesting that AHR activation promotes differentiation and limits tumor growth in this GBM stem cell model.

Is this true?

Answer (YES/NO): NO